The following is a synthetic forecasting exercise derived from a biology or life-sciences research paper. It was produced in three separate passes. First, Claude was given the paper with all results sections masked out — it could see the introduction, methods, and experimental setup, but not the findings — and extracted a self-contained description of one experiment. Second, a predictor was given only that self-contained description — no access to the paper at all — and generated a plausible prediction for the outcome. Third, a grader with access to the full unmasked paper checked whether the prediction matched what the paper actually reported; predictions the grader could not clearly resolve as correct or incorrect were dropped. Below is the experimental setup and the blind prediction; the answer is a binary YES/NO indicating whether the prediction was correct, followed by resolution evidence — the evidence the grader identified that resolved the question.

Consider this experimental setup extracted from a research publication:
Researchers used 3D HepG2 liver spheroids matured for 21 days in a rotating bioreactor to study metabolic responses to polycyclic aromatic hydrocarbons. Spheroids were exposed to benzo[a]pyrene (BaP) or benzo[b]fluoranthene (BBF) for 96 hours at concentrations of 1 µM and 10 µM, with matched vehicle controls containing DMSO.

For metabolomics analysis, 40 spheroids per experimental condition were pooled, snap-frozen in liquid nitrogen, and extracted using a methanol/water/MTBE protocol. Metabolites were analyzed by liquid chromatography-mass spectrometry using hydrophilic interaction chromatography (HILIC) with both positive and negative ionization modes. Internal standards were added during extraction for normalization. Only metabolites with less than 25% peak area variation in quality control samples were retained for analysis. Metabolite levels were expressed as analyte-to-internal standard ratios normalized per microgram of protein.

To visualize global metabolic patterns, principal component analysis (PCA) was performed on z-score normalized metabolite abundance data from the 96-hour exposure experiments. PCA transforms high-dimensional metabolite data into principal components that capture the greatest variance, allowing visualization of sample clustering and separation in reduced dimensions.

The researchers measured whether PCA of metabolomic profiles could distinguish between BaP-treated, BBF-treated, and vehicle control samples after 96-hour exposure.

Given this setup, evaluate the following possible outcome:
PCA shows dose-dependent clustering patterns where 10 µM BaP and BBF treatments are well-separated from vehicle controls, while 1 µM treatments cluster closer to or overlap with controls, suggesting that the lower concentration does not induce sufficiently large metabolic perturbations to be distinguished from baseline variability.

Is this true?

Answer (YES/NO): YES